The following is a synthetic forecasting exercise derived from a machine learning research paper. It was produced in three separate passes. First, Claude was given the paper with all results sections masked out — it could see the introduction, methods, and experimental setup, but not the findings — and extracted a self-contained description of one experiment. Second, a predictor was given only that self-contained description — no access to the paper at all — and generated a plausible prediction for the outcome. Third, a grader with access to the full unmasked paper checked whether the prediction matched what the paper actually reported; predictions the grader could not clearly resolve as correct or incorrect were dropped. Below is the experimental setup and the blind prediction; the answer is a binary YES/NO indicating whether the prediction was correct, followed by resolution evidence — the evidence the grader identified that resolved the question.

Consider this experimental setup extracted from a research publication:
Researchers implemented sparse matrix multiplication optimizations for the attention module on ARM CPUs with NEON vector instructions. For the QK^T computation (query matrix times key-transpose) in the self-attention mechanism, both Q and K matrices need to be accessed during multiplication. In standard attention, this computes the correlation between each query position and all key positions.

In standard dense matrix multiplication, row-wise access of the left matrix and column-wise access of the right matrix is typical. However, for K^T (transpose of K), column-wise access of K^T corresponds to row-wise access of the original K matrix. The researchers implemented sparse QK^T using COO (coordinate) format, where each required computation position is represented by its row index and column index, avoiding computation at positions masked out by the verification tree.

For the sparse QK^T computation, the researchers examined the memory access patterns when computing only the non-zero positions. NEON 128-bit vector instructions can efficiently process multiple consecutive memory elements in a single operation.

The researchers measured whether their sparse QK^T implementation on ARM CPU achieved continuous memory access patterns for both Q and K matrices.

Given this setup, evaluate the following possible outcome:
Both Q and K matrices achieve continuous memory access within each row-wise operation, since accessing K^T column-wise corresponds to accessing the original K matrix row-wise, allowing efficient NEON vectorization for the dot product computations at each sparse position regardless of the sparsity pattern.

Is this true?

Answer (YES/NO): YES